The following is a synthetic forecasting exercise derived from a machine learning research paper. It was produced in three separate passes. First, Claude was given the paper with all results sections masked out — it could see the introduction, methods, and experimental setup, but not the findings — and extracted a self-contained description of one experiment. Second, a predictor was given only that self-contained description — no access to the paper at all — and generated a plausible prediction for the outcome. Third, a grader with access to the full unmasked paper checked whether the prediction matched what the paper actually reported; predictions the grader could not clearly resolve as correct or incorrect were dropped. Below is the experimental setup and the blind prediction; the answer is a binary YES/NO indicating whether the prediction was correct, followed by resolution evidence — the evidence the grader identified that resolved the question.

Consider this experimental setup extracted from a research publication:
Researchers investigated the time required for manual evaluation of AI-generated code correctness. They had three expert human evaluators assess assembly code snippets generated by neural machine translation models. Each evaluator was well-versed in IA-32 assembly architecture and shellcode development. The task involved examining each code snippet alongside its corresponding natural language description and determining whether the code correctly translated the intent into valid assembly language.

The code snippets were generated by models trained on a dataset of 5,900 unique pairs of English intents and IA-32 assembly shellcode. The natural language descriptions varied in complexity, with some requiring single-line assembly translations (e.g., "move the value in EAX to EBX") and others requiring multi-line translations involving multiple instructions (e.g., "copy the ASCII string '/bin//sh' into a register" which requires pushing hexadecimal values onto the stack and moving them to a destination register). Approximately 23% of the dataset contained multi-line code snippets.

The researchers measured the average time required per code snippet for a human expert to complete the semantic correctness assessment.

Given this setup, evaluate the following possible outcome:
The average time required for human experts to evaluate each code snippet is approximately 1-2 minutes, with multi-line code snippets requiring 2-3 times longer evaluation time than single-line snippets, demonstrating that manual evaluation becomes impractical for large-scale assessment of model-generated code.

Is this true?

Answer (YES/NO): NO